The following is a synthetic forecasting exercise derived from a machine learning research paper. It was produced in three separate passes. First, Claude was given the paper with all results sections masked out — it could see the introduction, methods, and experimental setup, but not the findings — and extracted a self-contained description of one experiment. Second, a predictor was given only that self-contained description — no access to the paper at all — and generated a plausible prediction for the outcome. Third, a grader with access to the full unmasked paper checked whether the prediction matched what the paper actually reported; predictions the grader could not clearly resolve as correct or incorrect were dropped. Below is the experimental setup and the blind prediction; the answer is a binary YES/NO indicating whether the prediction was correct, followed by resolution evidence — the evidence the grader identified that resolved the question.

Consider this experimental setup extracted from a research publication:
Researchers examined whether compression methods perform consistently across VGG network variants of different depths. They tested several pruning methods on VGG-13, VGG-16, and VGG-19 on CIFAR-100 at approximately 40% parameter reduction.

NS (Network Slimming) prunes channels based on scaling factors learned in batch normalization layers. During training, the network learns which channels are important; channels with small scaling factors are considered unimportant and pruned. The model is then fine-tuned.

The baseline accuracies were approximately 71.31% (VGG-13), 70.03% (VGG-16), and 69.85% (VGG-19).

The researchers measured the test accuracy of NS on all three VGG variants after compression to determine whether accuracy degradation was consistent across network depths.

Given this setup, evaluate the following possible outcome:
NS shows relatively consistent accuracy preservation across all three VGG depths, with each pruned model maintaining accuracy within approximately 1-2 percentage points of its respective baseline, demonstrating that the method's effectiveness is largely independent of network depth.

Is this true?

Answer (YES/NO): YES